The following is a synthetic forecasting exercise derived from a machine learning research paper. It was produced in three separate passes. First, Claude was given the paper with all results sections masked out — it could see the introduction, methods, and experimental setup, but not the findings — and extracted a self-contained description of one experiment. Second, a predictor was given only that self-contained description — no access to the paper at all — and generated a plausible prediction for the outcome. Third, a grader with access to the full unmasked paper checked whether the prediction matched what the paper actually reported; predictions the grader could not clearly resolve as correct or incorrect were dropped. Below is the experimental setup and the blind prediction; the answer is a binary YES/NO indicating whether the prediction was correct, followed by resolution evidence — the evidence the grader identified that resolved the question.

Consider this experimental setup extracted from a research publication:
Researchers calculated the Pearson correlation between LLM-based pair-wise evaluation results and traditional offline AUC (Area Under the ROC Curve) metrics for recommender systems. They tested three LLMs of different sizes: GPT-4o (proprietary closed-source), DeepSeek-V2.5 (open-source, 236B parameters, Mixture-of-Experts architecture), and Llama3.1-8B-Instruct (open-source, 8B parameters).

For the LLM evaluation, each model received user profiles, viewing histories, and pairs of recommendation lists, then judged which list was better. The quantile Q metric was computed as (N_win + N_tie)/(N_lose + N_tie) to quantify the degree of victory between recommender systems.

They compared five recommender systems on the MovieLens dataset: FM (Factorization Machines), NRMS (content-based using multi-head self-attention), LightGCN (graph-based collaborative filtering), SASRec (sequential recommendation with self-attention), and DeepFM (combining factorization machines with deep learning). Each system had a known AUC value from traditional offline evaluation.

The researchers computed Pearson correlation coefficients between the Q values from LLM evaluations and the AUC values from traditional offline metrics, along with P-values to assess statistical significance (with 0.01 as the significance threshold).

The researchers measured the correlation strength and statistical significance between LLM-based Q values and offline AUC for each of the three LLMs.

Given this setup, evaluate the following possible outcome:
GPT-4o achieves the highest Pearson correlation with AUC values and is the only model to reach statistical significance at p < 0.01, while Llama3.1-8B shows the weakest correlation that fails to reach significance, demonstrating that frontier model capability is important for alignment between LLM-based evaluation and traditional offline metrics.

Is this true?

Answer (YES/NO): NO